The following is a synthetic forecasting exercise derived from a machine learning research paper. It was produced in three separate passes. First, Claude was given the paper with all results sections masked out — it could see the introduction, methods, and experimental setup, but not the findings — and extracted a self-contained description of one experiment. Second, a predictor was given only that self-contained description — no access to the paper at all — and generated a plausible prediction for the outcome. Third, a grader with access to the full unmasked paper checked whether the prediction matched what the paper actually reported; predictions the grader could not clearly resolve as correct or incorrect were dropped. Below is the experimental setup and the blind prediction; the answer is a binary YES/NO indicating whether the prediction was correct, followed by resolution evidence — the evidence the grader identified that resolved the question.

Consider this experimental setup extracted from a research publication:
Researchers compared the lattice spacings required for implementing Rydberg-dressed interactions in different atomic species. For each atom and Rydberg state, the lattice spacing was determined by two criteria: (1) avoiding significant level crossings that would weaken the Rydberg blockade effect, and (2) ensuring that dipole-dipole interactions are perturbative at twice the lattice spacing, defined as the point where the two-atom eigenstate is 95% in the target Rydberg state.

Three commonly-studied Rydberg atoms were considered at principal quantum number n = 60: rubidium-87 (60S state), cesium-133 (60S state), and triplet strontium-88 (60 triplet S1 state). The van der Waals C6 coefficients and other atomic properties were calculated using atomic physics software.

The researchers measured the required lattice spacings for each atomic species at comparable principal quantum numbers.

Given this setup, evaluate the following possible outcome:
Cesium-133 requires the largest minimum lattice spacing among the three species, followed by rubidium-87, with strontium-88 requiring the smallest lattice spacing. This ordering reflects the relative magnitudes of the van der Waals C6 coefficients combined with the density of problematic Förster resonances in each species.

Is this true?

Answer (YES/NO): NO